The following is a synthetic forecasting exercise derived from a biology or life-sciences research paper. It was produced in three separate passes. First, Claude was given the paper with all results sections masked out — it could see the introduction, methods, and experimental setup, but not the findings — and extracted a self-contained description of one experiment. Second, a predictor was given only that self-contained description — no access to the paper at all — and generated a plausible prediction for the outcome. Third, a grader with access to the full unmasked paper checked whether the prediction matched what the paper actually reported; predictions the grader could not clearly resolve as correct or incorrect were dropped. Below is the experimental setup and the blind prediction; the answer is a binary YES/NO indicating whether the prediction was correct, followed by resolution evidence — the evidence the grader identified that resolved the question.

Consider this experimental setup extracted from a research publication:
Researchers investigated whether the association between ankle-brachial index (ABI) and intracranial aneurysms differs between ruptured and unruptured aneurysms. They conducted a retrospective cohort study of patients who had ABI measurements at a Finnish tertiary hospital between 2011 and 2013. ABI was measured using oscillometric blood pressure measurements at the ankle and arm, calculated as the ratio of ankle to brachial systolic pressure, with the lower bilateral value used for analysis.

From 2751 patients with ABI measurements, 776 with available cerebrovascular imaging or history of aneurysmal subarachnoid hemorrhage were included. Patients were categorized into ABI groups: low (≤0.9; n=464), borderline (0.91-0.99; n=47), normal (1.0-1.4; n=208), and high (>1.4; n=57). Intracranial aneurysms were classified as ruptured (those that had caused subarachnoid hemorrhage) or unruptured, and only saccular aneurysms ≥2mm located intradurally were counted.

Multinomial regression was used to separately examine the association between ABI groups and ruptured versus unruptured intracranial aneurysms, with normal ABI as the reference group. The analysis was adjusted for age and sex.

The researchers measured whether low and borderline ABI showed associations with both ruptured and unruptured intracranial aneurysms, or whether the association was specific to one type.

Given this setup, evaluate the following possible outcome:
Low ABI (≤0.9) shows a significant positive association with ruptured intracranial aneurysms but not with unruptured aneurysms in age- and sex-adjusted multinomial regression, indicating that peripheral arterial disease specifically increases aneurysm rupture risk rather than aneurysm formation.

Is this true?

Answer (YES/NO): NO